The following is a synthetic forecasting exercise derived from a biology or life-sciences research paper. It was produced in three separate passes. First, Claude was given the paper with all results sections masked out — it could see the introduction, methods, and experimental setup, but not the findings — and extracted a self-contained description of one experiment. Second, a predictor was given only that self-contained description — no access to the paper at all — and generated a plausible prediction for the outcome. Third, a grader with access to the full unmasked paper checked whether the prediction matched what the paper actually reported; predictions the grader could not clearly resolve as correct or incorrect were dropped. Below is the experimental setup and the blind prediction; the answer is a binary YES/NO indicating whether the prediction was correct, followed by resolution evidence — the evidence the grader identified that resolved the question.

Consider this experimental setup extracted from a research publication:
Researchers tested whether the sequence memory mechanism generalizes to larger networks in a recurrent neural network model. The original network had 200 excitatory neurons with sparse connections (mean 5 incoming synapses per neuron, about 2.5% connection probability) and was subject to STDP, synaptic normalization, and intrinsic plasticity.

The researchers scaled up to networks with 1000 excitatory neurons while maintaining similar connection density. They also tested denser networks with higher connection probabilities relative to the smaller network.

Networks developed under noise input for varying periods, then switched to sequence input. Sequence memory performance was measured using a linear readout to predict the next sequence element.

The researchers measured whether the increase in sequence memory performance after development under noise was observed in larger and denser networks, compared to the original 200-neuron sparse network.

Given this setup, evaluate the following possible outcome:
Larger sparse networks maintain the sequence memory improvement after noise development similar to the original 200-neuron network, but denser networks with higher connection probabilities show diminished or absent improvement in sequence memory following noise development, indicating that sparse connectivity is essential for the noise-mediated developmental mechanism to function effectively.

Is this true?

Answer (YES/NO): NO